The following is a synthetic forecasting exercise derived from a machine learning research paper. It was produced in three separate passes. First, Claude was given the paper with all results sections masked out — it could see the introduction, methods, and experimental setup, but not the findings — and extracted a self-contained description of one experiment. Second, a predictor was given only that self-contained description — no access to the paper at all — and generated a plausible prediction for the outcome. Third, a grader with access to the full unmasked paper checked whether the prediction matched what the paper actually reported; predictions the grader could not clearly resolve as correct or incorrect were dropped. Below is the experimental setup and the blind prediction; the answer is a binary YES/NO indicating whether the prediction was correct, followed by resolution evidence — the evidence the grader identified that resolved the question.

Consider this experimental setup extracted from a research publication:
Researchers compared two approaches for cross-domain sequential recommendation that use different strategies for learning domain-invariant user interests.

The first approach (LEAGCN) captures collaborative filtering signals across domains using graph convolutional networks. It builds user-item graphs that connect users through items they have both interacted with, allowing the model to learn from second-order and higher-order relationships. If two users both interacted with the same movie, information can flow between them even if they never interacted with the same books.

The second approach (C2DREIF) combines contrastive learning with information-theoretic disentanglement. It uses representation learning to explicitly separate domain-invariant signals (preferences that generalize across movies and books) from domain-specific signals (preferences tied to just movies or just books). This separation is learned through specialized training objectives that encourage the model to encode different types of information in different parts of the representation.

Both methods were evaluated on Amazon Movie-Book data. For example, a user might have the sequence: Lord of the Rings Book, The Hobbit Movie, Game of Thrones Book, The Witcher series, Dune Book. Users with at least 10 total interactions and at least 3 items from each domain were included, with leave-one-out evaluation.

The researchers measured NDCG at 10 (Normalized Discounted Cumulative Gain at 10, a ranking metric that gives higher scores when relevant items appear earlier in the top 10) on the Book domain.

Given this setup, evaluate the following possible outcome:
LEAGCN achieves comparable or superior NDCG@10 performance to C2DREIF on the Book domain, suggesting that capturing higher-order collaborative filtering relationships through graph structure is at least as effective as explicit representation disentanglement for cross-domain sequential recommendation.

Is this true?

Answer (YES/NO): NO